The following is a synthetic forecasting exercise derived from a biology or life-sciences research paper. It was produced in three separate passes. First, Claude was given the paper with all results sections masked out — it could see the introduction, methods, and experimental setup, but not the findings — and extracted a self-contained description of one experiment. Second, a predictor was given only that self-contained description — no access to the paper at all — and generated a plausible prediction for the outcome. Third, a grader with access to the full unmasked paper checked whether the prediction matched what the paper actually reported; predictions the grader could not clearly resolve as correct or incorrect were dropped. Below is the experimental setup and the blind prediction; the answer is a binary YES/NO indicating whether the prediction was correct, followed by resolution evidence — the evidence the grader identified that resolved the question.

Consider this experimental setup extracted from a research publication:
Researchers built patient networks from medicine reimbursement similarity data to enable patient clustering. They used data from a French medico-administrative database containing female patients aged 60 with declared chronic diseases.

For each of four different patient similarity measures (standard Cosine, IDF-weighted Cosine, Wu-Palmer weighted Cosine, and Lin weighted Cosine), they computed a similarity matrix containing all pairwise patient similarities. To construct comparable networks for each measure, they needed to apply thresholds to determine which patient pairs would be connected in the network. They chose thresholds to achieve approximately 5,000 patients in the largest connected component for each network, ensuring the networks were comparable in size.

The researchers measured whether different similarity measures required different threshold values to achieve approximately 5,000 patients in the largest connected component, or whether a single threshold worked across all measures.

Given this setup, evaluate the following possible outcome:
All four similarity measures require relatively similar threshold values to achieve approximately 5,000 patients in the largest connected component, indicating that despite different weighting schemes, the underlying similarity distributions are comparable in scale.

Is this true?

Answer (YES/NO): NO